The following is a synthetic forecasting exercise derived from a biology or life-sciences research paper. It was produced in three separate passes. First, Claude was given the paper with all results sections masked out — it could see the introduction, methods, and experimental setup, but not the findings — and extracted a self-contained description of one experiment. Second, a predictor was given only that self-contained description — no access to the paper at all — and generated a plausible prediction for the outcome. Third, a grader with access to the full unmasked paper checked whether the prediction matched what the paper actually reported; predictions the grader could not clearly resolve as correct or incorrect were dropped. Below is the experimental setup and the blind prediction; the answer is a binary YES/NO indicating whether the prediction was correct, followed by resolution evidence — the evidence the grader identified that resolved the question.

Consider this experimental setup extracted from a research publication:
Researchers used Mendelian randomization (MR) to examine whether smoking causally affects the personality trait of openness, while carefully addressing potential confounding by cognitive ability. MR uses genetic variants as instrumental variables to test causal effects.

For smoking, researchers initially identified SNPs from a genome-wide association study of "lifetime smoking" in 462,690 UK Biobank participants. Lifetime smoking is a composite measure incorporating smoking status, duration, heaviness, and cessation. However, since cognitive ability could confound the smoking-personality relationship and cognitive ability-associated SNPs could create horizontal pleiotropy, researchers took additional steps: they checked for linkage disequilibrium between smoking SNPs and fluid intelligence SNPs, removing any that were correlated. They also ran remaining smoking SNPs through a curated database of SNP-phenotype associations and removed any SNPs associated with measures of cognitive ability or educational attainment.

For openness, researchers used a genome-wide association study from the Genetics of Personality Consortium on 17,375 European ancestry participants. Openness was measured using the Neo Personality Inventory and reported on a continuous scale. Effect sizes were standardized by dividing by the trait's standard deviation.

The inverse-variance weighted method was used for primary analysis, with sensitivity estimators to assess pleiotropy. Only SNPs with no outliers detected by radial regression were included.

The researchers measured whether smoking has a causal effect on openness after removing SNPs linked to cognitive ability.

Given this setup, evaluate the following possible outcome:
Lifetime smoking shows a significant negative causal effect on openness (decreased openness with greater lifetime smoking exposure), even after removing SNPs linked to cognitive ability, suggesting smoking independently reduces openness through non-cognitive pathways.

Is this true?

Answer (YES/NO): NO